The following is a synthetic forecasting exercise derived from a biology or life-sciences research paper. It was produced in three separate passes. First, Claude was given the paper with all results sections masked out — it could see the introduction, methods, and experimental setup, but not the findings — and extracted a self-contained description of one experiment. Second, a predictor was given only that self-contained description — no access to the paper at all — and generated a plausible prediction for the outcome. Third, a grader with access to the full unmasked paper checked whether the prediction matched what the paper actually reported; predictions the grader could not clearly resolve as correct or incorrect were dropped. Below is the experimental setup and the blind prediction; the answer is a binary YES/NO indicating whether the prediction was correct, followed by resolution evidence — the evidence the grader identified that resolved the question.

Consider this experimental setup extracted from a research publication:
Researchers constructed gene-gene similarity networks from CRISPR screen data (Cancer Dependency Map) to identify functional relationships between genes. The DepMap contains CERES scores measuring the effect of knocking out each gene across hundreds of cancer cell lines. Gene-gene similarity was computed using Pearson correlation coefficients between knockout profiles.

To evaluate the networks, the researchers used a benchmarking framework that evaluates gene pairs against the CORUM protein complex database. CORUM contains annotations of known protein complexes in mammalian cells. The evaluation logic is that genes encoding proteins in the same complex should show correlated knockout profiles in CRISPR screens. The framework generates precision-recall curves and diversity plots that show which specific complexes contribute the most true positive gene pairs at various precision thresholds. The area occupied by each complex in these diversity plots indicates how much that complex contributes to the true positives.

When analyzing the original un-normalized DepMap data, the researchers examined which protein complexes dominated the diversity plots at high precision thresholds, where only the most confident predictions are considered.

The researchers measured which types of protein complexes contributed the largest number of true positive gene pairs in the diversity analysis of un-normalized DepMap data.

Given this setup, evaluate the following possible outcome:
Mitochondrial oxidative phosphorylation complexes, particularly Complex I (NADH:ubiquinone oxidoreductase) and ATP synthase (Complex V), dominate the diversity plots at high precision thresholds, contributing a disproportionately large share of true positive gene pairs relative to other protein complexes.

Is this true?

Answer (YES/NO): NO